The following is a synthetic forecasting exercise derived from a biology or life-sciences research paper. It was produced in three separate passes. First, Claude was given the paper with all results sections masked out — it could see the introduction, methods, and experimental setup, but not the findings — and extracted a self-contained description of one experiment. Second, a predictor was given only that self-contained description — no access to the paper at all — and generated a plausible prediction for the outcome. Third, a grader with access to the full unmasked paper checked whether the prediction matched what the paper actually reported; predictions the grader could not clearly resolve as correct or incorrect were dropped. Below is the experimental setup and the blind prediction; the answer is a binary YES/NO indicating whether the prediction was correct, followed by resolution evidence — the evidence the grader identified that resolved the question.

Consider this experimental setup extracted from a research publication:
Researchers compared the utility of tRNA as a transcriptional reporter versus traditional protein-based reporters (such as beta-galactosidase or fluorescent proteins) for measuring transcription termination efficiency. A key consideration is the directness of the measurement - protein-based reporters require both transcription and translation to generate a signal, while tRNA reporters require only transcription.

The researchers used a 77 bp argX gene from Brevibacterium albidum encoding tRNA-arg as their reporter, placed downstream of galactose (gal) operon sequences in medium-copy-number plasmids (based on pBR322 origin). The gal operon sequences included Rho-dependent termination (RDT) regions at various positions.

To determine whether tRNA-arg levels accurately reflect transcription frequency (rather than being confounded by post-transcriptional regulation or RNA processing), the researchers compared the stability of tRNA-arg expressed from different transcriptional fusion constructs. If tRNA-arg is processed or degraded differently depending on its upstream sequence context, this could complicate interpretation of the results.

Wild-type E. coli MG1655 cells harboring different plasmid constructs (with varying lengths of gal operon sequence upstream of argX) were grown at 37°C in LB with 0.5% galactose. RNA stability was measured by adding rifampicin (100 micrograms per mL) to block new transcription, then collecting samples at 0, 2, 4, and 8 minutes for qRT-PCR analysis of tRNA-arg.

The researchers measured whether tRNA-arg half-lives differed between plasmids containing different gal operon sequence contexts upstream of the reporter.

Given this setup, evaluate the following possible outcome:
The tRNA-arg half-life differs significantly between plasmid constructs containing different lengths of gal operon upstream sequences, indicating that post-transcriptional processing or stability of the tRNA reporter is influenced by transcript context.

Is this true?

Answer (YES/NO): NO